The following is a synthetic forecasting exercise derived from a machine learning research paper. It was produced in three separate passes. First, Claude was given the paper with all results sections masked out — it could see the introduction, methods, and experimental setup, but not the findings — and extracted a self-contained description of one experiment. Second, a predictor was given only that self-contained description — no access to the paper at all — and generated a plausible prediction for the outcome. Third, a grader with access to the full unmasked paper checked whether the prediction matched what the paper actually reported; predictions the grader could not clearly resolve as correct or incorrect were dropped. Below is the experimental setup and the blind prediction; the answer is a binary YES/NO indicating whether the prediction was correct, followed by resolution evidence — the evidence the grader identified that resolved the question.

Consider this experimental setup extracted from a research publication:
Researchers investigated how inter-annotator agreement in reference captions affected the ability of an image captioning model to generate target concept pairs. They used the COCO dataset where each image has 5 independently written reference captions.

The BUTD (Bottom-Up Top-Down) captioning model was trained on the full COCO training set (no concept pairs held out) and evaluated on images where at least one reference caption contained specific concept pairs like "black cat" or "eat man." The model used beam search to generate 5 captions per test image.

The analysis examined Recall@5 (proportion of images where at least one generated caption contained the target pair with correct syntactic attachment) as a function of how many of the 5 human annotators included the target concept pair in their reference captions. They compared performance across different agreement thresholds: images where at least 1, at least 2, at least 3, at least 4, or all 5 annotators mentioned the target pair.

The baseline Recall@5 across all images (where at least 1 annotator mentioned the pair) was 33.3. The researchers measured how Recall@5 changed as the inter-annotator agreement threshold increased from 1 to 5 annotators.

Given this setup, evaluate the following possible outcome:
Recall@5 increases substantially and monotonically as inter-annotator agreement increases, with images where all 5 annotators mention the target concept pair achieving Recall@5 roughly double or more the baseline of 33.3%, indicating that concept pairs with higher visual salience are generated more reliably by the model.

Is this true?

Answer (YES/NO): YES